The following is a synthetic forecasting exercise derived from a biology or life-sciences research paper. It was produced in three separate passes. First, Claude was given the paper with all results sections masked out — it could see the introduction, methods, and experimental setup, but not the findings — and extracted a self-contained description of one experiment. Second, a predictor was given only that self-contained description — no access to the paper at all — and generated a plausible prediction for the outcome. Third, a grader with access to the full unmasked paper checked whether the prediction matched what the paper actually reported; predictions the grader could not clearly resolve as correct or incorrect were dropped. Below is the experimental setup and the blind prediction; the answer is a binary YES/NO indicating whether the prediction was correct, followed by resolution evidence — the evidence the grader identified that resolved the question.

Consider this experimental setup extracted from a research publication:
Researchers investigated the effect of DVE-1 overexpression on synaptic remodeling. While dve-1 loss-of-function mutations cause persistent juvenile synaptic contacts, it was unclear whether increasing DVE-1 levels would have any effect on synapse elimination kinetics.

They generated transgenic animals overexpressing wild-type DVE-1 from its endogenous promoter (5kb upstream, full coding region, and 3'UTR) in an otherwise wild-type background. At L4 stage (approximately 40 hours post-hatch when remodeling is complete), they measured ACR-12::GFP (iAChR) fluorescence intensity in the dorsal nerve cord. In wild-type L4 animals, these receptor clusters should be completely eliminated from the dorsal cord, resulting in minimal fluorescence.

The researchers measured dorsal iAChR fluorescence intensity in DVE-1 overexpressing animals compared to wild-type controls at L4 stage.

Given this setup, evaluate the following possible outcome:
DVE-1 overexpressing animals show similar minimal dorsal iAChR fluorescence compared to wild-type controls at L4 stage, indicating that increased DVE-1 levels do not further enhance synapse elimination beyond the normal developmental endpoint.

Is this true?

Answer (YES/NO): YES